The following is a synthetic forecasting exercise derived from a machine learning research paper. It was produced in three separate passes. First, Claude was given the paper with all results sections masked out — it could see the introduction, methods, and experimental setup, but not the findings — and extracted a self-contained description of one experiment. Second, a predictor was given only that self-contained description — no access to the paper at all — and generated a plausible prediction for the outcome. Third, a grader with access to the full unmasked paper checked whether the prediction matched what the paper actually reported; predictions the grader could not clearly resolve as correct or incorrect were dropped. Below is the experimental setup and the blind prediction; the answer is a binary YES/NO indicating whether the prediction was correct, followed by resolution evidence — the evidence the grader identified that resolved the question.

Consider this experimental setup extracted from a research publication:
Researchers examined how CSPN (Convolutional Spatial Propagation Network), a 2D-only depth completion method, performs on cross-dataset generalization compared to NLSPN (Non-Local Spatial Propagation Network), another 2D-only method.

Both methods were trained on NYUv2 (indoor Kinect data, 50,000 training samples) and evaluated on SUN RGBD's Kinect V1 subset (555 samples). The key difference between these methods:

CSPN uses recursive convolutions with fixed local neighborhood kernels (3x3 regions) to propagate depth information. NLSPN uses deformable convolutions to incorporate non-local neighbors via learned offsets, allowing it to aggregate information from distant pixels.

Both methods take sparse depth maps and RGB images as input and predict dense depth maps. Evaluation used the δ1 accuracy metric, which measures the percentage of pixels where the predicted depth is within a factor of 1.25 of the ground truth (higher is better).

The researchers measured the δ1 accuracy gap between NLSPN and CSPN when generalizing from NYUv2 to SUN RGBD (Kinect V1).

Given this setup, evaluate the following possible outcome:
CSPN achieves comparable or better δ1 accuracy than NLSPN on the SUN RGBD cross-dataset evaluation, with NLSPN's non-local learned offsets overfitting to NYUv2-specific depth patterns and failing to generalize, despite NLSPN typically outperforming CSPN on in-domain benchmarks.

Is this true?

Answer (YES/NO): NO